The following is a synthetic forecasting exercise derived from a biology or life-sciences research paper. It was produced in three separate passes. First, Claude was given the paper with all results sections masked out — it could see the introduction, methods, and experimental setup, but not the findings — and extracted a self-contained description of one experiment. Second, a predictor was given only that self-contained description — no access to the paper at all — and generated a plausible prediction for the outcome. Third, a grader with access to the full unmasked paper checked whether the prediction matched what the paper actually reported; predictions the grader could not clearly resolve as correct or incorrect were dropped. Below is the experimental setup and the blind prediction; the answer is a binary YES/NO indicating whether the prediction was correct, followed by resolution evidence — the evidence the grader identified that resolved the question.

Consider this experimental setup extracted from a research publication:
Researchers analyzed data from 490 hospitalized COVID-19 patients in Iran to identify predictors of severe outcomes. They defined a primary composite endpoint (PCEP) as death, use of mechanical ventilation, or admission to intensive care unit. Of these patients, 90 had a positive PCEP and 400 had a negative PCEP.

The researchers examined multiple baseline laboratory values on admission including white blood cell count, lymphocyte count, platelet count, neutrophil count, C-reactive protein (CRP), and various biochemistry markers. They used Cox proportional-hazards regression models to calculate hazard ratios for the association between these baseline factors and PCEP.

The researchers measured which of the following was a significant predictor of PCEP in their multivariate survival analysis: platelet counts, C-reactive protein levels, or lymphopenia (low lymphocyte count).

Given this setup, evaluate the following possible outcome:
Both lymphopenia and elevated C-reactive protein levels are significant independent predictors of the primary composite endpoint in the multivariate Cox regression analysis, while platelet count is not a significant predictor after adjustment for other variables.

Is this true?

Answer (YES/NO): NO